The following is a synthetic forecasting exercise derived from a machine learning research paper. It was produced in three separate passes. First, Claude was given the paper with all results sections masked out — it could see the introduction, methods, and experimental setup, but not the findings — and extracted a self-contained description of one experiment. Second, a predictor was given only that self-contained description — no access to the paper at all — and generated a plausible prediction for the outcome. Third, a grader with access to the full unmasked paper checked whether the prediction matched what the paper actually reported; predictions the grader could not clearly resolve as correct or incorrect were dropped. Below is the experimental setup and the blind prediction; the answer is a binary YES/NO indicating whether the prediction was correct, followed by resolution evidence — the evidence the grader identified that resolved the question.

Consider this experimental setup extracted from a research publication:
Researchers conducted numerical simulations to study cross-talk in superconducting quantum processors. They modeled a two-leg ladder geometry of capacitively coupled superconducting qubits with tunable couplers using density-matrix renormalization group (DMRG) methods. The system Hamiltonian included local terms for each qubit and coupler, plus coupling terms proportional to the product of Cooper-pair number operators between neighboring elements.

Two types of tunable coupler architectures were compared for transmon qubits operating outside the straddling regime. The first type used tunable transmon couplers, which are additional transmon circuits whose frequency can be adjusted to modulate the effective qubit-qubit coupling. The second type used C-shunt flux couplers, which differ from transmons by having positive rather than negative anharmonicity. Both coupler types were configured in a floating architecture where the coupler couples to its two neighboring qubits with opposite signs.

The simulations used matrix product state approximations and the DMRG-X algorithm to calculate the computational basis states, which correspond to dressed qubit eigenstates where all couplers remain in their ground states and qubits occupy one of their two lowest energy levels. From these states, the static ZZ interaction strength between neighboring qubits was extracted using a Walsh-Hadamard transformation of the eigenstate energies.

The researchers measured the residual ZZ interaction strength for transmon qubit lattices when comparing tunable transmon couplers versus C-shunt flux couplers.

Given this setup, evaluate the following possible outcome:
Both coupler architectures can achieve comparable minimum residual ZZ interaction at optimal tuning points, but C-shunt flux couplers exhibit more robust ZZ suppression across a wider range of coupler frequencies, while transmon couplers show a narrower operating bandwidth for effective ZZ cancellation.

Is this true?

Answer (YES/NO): NO